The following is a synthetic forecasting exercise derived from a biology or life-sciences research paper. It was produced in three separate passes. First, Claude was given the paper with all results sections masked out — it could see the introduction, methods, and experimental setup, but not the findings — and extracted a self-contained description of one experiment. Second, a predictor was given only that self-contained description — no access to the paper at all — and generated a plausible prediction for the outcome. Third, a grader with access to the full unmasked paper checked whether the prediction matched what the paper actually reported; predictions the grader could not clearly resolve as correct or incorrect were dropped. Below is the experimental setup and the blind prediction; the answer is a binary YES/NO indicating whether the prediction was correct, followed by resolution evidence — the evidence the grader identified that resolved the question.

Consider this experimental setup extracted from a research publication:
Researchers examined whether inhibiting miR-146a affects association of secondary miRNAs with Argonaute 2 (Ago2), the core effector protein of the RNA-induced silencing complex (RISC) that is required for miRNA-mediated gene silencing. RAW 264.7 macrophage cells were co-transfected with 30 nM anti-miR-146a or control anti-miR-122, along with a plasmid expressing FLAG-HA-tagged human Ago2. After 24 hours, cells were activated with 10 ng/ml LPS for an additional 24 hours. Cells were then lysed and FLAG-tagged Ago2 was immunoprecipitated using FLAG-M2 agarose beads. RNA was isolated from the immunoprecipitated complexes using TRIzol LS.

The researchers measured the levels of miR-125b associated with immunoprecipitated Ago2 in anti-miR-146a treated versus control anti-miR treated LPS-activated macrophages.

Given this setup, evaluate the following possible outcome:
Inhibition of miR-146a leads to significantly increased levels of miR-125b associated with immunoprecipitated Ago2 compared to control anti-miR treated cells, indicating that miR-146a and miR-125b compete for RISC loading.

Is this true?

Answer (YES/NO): NO